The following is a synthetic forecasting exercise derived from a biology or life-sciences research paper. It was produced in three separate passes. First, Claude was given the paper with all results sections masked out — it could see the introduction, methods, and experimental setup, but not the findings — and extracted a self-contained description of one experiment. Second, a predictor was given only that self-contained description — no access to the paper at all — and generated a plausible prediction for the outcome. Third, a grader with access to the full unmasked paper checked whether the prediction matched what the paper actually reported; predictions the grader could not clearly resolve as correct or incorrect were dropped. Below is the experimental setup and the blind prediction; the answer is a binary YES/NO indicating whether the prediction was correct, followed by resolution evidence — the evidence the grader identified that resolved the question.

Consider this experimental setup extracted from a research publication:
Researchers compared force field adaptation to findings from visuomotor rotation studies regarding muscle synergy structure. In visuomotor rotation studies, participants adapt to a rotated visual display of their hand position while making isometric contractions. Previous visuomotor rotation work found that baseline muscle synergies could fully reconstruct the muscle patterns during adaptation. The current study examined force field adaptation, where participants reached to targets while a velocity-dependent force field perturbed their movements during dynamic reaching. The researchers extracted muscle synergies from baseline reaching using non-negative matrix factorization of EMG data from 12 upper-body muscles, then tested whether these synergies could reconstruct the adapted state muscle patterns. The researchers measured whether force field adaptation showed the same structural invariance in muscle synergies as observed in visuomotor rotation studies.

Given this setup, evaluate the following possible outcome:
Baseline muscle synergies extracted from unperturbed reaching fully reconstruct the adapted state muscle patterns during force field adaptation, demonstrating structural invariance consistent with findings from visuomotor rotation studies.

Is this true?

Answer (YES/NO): NO